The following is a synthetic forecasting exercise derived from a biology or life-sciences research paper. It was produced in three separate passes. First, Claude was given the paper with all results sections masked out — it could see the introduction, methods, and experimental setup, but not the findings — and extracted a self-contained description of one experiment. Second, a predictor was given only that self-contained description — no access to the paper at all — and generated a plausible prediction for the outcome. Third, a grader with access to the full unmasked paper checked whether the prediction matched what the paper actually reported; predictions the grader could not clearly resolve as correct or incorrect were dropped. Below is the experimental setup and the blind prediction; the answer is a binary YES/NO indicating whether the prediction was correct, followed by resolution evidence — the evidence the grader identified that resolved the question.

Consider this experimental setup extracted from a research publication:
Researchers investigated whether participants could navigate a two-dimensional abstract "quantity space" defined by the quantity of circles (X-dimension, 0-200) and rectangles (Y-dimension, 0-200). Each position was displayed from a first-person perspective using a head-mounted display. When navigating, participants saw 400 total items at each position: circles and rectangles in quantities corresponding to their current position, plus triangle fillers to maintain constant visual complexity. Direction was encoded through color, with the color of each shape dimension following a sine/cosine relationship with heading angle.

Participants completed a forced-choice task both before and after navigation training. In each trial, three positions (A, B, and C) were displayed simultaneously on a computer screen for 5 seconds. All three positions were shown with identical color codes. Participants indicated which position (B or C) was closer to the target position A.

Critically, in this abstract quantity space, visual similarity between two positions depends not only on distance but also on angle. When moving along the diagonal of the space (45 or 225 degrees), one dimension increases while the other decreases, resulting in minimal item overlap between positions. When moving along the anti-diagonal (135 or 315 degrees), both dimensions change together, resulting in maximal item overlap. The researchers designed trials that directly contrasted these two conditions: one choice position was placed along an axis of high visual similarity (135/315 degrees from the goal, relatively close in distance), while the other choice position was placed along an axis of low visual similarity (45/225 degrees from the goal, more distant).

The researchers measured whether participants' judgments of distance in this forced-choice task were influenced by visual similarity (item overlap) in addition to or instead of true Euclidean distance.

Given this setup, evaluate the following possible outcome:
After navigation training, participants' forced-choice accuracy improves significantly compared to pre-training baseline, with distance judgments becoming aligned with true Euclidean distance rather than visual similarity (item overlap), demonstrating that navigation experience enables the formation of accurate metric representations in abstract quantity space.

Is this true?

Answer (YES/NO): NO